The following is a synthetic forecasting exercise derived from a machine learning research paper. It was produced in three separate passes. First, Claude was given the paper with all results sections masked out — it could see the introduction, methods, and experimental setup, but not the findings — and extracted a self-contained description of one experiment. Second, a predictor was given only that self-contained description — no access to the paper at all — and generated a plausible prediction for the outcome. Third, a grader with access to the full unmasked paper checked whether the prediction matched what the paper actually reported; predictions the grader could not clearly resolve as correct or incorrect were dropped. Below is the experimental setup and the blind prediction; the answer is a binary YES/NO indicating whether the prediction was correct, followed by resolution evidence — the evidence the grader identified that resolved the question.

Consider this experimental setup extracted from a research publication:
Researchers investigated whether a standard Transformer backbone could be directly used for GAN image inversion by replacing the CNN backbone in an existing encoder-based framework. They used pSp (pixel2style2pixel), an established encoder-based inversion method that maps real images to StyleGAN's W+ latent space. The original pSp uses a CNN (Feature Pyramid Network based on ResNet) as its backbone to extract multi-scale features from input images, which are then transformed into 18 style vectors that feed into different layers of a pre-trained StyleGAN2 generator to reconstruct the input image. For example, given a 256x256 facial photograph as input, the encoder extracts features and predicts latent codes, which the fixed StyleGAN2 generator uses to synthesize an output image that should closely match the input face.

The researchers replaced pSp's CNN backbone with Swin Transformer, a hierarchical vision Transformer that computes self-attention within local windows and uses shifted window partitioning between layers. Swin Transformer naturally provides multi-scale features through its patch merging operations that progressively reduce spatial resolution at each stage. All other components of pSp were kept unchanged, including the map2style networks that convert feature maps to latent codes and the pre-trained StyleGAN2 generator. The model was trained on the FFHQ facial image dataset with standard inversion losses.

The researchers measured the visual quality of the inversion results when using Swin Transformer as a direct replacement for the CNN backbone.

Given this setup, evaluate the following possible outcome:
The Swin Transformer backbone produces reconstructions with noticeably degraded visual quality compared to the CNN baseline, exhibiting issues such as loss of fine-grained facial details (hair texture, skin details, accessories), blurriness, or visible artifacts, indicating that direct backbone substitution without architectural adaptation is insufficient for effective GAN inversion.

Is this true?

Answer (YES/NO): YES